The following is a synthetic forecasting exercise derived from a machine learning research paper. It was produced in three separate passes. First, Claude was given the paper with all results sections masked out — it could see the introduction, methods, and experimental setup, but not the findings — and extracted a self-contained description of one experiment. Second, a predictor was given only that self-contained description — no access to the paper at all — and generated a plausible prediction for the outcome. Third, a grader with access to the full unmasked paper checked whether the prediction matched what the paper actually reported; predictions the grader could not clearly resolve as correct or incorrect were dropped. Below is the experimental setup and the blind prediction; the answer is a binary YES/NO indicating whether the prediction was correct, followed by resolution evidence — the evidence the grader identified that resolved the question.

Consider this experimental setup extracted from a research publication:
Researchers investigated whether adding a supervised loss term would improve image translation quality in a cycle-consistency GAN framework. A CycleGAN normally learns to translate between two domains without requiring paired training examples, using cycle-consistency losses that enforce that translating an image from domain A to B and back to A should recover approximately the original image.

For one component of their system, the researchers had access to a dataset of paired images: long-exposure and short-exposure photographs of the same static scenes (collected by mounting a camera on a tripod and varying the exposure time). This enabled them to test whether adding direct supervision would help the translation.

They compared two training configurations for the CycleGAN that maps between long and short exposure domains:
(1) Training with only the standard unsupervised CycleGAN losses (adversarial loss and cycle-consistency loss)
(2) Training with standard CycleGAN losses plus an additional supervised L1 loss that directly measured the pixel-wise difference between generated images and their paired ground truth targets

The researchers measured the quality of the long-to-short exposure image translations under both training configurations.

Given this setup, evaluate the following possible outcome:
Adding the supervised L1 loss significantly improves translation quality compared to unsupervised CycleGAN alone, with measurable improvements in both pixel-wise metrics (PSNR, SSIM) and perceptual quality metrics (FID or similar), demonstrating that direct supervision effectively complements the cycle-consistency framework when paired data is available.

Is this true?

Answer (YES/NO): NO